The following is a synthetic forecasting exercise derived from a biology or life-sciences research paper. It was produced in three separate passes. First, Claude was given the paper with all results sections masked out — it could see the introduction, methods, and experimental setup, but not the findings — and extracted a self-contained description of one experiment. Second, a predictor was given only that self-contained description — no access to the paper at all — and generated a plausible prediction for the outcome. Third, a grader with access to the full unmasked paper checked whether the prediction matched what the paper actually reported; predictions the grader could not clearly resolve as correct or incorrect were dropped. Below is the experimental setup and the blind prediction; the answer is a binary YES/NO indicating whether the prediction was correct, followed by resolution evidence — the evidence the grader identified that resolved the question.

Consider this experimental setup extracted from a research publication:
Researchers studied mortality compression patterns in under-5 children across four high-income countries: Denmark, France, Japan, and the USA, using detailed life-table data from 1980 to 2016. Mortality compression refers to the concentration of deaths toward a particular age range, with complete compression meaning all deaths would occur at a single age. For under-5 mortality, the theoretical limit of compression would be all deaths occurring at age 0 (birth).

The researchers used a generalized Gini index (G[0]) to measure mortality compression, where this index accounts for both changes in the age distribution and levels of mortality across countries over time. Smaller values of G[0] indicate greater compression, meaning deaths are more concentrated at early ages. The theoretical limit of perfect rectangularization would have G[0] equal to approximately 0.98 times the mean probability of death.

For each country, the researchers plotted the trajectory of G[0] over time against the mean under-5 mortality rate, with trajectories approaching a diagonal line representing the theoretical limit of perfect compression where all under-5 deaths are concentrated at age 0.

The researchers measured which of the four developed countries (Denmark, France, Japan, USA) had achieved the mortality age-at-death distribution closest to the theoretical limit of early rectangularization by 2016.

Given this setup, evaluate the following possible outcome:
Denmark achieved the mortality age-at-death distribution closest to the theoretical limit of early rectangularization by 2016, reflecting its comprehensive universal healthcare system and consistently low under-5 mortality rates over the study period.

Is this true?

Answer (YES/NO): NO